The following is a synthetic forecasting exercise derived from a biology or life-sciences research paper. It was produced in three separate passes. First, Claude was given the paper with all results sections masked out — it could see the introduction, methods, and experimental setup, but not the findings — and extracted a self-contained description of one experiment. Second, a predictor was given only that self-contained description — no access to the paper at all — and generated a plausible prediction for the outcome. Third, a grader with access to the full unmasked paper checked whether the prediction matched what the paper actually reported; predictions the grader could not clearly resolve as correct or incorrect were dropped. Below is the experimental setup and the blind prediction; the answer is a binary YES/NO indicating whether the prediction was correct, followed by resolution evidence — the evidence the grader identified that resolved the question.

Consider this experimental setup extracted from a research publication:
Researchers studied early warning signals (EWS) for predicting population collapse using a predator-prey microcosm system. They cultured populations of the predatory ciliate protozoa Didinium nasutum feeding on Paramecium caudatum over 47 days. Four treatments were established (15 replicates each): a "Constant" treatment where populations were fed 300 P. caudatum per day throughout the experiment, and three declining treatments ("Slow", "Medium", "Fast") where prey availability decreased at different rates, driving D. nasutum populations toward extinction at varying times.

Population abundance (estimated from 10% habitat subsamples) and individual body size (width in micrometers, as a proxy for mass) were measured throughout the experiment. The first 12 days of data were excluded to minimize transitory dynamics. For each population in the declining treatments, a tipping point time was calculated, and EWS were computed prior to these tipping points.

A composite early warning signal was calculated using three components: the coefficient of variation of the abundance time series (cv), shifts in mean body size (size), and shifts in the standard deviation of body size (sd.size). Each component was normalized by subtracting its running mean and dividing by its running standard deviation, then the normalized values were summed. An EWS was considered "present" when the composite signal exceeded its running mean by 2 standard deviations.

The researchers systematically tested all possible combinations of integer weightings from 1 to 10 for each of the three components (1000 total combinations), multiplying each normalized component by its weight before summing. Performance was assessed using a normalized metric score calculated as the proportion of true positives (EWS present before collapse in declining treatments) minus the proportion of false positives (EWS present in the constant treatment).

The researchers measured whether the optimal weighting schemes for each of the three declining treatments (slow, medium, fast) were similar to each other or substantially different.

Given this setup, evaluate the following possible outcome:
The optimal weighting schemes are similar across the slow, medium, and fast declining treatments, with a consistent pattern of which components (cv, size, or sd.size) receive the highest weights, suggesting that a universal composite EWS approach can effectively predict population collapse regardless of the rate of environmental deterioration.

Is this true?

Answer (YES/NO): NO